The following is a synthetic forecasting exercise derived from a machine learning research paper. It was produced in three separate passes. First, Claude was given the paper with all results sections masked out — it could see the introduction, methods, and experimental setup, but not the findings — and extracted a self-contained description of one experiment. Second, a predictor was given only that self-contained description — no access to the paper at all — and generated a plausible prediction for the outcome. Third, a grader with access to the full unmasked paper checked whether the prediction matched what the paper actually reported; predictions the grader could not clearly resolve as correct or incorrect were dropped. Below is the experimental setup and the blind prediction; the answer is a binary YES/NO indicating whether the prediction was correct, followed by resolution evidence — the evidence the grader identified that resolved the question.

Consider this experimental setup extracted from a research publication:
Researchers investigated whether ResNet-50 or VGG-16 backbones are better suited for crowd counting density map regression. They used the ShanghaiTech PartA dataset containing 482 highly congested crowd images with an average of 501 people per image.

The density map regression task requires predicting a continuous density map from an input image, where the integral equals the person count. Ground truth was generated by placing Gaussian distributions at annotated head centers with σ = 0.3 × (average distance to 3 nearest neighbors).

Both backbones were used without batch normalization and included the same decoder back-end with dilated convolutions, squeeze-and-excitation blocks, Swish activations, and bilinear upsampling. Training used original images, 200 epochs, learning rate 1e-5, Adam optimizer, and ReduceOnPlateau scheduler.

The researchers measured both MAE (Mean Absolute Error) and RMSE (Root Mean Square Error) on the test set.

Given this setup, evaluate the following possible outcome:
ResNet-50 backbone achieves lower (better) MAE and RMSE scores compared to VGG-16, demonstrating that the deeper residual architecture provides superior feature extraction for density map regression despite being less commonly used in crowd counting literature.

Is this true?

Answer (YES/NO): NO